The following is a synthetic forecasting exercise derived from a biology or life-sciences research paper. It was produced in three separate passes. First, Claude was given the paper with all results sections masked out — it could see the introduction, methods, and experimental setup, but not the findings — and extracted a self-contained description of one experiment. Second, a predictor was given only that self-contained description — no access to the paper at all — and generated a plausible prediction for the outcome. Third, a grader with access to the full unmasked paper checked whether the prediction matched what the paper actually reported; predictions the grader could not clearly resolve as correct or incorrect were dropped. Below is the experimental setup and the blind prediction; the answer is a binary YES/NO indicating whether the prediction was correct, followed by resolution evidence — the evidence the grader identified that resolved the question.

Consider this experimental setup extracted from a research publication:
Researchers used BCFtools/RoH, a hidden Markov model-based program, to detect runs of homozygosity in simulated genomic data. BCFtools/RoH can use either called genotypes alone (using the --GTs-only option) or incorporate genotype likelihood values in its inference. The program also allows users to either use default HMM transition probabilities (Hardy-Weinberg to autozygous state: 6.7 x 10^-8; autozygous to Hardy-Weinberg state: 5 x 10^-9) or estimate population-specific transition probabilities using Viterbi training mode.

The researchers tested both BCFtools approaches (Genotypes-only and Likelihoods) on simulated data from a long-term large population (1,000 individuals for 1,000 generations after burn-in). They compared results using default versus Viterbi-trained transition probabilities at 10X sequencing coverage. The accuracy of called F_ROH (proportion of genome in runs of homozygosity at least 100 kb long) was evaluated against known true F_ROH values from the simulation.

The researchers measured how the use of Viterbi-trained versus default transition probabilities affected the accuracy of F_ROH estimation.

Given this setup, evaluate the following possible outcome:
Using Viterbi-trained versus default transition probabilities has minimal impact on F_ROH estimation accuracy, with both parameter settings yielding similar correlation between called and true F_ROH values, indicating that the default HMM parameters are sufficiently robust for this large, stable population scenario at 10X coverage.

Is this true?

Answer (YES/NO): YES